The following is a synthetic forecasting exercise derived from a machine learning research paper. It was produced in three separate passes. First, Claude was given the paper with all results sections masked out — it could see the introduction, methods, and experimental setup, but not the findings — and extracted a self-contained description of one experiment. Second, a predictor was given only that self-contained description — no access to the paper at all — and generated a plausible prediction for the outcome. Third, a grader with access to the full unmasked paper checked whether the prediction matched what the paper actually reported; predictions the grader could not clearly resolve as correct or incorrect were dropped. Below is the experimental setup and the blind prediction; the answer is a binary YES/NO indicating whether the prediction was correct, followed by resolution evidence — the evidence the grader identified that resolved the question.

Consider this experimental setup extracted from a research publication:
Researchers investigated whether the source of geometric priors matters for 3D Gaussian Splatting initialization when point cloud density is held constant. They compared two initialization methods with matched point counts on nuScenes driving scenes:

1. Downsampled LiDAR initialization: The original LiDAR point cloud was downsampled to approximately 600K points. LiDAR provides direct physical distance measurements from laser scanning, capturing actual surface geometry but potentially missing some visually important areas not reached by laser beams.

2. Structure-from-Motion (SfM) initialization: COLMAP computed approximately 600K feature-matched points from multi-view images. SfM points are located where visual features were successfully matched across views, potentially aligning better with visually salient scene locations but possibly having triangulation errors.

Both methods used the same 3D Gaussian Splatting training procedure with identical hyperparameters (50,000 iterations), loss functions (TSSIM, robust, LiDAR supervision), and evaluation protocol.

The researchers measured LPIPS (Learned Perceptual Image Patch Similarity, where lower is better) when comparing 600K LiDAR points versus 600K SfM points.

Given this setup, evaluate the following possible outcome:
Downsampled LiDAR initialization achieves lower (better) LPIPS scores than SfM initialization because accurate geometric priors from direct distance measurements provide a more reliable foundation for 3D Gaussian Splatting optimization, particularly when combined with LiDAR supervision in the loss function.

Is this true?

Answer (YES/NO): YES